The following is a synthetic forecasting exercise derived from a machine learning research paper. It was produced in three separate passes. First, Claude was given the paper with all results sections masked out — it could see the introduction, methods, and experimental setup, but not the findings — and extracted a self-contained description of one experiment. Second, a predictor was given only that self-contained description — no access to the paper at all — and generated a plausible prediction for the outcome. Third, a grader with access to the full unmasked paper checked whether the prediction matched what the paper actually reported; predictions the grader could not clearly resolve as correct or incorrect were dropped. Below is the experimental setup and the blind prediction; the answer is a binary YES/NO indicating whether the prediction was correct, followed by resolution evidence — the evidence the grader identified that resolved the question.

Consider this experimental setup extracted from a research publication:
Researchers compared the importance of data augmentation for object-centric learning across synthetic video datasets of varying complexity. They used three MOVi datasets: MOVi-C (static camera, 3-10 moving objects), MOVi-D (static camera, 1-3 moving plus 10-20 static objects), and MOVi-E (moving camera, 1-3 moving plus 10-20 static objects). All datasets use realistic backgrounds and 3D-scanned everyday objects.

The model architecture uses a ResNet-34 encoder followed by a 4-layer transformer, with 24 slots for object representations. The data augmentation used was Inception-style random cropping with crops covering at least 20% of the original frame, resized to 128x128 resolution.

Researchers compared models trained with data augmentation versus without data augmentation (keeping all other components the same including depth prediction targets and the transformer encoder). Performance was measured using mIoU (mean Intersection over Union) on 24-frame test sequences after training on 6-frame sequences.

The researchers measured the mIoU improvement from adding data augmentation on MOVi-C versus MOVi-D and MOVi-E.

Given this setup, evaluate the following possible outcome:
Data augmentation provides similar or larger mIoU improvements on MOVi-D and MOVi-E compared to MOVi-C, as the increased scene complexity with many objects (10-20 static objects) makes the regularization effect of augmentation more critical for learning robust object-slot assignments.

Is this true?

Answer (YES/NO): YES